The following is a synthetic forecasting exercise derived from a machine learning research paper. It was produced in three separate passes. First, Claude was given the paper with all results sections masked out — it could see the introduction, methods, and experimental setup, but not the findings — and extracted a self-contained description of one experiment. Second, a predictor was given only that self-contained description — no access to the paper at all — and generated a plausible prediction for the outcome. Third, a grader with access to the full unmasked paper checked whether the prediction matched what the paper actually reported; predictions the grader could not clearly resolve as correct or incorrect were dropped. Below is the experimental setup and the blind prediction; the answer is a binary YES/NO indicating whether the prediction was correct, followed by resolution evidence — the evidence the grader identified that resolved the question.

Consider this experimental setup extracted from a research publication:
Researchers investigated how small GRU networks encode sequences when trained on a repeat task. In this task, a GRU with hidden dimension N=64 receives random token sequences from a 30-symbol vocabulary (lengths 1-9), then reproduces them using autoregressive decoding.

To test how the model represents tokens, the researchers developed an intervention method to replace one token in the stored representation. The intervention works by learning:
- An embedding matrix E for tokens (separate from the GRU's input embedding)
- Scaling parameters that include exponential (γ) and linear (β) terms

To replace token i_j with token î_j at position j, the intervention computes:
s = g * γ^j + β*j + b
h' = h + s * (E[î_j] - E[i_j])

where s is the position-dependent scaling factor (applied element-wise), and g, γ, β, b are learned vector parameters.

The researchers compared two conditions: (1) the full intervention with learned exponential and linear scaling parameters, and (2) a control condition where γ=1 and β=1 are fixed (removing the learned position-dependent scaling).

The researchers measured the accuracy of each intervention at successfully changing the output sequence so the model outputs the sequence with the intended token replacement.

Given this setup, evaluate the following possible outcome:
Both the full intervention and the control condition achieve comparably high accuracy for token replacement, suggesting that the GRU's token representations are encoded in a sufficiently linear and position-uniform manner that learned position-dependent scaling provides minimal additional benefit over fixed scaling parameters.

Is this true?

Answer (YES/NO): NO